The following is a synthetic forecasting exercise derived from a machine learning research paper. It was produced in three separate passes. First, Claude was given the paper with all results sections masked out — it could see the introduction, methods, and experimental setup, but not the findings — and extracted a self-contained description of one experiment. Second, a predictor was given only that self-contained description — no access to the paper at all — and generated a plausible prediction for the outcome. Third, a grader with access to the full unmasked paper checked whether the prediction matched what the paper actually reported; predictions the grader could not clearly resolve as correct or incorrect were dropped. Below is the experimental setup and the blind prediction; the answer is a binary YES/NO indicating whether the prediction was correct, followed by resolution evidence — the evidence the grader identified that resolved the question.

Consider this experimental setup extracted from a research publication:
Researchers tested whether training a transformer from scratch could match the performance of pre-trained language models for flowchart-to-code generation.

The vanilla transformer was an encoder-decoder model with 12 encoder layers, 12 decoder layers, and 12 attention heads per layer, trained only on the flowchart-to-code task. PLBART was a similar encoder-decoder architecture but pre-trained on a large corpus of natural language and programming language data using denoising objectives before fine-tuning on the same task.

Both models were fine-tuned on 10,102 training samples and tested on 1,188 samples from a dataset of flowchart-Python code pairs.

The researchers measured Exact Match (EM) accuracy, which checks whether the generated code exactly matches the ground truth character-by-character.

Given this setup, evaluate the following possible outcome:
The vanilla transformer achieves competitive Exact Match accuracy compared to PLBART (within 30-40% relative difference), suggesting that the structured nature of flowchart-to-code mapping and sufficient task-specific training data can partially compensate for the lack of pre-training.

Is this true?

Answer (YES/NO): NO